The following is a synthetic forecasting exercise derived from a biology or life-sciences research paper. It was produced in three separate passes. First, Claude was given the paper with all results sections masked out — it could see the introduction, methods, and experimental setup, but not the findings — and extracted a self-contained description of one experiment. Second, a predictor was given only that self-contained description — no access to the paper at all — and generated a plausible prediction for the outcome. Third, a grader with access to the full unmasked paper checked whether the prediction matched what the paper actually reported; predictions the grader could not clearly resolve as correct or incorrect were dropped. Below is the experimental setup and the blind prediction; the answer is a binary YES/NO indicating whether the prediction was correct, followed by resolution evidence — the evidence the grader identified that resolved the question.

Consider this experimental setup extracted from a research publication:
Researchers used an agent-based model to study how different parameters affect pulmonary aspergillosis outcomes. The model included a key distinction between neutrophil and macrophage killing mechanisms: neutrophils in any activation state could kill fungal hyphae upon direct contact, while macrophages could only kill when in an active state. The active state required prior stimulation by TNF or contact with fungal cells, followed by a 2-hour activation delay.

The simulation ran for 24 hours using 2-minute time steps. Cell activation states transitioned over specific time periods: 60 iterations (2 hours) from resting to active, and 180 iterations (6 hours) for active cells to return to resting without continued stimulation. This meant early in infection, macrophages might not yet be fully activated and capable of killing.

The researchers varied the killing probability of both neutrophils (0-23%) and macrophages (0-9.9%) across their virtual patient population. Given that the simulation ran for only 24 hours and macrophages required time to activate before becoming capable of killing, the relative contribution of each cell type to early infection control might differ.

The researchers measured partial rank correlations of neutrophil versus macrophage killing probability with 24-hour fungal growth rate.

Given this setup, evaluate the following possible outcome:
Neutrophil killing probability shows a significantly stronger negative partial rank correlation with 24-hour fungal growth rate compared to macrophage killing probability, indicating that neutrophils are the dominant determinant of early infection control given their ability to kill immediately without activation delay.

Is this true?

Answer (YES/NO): YES